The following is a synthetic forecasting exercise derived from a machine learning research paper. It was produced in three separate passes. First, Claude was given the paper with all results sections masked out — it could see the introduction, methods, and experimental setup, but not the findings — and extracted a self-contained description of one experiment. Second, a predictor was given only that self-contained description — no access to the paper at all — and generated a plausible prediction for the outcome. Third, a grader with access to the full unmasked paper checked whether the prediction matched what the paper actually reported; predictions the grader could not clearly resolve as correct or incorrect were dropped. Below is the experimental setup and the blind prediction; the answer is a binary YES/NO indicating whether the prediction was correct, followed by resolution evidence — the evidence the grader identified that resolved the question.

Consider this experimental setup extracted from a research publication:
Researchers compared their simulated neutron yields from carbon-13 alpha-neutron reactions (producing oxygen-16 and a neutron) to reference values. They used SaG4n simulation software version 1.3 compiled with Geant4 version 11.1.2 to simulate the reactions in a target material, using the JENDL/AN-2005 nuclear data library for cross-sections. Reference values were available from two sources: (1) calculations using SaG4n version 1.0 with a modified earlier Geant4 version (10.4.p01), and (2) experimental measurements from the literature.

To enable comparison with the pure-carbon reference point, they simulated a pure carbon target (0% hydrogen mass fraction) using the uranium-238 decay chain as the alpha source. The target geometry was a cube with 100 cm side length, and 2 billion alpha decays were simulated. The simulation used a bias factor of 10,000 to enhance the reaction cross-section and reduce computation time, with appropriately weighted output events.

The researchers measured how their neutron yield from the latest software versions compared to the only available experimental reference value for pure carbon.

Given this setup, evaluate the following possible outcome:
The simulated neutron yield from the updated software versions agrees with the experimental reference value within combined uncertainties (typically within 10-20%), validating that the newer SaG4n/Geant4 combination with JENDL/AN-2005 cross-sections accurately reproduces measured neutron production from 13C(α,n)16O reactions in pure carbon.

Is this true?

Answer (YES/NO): NO